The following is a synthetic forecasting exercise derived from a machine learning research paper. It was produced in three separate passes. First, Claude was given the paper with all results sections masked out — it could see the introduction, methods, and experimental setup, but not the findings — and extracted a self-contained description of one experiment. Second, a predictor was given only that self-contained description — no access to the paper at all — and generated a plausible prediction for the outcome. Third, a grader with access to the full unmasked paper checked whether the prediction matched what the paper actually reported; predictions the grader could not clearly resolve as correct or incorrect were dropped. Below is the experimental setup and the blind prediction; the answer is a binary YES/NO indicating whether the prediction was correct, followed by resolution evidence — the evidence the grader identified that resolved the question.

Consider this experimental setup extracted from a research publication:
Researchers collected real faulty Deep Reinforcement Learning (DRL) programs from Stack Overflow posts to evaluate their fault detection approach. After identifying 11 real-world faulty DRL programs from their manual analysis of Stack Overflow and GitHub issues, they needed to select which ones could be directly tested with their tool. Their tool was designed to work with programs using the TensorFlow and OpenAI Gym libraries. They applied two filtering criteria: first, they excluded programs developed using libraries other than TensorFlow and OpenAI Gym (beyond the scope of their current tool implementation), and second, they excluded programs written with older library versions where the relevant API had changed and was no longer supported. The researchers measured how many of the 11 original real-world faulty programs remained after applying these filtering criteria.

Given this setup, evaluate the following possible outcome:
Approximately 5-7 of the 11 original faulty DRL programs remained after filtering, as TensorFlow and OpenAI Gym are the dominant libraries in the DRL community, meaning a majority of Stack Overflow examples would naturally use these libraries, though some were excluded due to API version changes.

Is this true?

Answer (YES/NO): YES